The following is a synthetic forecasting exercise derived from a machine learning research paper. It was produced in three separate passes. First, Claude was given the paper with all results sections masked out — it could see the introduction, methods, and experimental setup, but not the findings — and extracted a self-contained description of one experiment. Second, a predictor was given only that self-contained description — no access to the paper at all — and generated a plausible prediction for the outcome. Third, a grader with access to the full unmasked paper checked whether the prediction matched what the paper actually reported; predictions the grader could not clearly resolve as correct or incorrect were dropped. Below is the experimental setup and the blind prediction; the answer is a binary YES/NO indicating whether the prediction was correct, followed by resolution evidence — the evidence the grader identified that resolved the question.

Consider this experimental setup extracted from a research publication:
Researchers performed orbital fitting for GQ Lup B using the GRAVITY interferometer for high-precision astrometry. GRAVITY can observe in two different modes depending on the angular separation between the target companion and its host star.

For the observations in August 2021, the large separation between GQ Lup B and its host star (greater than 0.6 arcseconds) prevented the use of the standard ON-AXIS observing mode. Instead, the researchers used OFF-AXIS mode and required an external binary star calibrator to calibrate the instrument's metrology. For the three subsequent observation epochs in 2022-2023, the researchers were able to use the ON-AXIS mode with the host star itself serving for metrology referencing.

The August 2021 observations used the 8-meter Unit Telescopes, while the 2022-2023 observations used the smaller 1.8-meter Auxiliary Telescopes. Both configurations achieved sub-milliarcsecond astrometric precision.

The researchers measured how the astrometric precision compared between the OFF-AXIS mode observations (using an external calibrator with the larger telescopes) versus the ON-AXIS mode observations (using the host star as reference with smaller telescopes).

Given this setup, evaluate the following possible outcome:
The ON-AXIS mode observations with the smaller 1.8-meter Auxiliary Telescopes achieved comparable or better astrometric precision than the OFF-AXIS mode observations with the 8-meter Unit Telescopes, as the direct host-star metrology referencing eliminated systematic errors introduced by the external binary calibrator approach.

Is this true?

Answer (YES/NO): NO